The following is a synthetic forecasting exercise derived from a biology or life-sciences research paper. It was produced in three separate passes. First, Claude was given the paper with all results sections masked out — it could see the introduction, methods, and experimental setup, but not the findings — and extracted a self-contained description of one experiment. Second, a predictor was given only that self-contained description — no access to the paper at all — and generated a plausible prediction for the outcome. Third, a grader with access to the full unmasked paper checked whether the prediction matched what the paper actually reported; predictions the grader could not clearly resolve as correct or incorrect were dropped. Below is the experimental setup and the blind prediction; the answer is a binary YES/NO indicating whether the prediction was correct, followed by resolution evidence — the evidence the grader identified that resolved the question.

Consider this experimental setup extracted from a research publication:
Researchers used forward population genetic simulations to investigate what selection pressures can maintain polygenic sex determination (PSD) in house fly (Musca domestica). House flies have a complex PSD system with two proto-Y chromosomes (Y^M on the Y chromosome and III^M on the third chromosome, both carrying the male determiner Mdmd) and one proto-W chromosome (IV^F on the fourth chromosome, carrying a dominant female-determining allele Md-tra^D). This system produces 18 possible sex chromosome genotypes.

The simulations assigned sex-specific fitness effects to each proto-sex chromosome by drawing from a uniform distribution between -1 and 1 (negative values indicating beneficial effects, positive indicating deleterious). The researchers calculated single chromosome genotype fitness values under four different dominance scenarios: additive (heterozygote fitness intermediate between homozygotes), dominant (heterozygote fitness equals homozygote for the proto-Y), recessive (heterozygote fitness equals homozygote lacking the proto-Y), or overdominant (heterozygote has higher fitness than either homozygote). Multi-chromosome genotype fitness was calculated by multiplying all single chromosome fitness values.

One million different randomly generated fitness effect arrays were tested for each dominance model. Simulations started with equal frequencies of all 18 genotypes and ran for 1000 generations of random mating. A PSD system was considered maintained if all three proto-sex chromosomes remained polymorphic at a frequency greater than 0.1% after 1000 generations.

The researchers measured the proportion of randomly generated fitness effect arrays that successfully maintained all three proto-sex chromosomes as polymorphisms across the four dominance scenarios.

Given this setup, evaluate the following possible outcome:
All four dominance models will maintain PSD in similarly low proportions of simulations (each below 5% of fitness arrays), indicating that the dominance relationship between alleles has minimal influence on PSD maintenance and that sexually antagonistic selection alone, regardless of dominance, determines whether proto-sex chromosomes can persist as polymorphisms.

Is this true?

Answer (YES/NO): NO